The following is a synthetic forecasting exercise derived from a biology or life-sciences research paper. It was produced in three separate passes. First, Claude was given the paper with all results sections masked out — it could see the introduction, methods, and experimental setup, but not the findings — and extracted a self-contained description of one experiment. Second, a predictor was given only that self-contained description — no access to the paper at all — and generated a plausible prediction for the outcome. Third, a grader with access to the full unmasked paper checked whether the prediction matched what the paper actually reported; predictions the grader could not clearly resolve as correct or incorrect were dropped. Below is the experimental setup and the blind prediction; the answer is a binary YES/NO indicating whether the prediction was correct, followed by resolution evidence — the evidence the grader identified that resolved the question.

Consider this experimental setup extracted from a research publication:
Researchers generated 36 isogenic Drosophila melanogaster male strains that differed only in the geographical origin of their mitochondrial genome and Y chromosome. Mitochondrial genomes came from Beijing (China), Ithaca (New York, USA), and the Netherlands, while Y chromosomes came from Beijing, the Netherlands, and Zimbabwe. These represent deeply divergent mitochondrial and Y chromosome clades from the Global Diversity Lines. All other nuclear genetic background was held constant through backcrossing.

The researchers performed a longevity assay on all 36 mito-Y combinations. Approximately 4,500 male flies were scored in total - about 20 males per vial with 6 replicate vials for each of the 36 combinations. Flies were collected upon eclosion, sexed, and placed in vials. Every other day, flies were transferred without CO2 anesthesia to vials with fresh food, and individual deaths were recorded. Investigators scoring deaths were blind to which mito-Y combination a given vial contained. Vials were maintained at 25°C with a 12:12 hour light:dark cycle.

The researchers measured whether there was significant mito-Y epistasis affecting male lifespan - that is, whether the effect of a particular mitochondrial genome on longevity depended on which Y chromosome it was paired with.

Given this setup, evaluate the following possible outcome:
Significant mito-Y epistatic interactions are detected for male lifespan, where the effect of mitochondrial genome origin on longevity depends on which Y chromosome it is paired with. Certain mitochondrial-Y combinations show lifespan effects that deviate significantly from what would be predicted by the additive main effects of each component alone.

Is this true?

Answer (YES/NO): YES